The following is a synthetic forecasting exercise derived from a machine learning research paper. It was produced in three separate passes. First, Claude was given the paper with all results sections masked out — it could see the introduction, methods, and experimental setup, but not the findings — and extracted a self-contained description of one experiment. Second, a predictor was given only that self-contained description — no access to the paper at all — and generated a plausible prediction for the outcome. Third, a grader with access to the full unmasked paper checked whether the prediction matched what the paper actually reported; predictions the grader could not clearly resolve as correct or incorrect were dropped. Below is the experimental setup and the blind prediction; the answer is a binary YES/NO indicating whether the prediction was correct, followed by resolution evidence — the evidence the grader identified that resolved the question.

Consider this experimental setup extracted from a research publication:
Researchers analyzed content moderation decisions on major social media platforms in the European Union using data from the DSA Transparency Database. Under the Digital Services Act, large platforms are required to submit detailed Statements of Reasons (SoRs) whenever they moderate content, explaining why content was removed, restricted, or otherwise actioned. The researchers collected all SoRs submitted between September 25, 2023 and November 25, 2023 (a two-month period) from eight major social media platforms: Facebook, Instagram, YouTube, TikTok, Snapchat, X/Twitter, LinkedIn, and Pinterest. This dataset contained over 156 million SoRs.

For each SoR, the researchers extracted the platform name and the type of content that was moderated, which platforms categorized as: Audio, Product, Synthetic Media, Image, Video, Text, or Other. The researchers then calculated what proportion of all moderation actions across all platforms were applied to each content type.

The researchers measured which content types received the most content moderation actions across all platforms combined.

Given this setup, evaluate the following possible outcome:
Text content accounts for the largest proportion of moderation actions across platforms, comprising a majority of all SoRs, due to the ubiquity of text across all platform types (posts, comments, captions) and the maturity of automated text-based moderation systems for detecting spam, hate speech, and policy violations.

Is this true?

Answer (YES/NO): NO